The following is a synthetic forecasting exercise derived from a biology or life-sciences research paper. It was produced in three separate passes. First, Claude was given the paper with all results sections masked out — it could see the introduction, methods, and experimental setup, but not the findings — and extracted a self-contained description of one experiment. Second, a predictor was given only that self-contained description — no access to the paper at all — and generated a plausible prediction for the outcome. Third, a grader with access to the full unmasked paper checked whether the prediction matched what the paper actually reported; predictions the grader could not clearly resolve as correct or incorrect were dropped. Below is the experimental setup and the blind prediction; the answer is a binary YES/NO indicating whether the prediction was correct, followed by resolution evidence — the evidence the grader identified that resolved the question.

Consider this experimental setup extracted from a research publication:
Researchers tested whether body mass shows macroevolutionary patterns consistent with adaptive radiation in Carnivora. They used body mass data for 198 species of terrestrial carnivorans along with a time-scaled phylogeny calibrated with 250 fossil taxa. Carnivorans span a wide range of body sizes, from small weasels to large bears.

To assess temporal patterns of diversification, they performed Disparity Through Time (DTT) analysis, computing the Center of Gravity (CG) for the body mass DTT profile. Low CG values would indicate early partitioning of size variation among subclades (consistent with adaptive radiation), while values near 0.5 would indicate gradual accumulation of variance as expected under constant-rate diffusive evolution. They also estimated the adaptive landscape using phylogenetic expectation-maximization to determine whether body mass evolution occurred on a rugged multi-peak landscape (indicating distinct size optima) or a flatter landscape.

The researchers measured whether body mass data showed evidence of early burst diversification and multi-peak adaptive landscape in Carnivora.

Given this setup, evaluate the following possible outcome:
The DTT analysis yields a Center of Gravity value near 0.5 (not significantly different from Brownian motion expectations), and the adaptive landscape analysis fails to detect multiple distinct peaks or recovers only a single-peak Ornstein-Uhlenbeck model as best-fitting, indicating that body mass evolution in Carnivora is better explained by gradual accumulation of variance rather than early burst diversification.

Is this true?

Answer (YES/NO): NO